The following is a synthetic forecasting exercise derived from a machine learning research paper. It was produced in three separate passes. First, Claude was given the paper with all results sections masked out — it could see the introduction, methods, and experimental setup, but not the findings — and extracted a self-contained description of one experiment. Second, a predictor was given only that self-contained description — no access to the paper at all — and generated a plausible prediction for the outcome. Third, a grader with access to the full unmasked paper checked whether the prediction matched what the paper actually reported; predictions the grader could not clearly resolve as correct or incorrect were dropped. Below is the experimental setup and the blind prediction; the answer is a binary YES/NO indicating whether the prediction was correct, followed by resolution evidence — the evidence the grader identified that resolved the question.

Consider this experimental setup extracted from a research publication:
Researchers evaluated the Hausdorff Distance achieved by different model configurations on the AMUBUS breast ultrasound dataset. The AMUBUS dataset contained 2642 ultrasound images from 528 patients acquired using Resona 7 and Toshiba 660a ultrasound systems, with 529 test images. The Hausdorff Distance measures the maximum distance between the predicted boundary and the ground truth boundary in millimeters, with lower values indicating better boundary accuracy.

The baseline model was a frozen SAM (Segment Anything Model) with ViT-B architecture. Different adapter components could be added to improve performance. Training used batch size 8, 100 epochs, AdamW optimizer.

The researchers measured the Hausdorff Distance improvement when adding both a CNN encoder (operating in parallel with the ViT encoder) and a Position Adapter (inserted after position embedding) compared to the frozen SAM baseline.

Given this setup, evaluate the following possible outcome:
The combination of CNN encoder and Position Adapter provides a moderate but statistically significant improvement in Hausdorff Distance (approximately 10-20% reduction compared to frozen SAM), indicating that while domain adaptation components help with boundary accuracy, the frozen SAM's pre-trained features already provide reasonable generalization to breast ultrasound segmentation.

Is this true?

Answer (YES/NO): NO